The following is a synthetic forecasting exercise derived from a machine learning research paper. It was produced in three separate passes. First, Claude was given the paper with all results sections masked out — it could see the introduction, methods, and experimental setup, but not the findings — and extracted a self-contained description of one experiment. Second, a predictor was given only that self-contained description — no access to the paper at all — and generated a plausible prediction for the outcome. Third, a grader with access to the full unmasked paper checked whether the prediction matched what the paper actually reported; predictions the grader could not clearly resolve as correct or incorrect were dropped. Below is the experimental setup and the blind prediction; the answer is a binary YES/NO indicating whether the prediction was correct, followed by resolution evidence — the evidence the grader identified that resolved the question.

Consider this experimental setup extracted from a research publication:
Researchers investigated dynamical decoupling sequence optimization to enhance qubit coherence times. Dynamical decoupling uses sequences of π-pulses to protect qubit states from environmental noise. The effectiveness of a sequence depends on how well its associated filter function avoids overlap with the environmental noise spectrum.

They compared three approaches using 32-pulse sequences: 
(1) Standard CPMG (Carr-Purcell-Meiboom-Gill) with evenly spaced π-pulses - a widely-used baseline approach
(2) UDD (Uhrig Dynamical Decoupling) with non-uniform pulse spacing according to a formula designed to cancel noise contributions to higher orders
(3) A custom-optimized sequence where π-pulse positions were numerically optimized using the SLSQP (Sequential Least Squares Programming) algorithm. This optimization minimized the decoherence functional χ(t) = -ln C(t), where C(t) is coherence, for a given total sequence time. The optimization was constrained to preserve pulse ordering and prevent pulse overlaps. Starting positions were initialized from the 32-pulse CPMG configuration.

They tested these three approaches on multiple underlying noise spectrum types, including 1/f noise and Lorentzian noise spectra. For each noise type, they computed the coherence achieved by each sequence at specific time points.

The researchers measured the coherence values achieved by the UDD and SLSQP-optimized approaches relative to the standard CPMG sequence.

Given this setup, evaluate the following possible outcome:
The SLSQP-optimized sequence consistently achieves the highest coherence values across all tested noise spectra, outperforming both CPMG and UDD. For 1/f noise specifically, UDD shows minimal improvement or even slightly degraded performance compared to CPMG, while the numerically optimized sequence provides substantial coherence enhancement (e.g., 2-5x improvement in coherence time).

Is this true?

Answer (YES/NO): NO